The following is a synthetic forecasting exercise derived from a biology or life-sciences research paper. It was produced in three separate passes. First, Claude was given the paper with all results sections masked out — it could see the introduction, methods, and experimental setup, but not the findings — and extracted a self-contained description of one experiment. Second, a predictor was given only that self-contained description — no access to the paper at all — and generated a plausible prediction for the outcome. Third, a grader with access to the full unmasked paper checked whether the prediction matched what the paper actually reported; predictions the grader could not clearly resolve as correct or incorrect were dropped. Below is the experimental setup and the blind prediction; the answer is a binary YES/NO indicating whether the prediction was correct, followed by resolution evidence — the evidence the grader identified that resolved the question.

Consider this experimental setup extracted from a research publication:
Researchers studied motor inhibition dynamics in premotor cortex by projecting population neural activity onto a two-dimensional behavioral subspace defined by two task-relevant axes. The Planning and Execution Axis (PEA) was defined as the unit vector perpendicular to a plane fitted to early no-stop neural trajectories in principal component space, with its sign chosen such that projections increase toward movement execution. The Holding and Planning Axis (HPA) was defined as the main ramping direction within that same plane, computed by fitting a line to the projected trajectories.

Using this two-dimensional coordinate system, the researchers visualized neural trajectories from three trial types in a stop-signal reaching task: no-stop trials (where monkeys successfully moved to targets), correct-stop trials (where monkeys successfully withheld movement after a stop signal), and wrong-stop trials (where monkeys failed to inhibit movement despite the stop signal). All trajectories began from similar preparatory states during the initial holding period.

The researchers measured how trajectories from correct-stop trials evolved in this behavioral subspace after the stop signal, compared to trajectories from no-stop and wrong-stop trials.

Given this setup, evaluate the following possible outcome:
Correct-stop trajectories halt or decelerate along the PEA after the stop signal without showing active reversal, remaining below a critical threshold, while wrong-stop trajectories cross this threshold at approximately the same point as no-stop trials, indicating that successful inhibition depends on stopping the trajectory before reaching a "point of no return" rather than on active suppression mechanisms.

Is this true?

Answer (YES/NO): NO